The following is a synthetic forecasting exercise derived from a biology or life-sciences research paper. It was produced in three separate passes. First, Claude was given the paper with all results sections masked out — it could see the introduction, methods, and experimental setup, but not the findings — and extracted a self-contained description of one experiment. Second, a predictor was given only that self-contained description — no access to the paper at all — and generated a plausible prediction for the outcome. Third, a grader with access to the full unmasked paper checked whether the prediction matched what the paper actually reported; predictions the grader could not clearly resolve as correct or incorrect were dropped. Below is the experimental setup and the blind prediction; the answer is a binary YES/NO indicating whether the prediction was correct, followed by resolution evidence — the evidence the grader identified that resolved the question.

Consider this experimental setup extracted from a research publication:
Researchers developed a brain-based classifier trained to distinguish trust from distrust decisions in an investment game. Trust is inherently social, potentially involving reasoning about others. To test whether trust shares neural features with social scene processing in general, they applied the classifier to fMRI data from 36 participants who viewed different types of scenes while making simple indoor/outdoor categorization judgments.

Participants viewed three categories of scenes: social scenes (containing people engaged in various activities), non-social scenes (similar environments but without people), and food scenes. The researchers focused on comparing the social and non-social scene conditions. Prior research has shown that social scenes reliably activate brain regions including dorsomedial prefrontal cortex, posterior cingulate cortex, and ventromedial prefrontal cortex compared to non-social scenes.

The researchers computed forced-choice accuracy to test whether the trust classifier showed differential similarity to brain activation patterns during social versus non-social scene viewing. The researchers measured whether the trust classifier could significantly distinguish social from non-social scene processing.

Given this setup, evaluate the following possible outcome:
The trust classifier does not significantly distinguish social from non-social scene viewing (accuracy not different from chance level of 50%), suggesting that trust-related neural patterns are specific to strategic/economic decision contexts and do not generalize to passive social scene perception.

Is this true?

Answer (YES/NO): YES